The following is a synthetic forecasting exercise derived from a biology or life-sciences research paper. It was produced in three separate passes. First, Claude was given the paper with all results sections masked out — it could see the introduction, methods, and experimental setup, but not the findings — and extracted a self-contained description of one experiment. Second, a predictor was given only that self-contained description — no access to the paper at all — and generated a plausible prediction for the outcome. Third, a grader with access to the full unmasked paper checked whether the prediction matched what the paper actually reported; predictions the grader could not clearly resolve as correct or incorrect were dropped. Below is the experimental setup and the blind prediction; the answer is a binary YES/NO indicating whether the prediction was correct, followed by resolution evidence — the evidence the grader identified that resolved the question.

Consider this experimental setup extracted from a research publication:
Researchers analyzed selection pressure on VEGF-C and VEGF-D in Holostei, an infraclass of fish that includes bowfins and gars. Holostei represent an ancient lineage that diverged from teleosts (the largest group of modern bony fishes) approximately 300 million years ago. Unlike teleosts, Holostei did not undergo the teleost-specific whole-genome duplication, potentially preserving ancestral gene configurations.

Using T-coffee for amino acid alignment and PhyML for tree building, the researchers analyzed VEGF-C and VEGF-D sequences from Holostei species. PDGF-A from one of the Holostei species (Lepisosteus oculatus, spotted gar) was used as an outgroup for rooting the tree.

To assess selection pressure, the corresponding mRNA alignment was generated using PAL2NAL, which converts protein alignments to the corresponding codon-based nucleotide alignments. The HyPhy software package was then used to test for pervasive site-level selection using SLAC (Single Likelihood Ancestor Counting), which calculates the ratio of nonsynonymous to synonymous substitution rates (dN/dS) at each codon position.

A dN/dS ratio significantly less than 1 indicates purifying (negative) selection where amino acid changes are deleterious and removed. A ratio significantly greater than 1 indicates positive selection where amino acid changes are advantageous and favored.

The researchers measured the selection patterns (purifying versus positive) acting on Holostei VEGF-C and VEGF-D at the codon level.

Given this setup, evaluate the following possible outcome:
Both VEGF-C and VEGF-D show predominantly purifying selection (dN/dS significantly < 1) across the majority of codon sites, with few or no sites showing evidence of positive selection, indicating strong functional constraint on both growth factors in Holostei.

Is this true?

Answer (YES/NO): YES